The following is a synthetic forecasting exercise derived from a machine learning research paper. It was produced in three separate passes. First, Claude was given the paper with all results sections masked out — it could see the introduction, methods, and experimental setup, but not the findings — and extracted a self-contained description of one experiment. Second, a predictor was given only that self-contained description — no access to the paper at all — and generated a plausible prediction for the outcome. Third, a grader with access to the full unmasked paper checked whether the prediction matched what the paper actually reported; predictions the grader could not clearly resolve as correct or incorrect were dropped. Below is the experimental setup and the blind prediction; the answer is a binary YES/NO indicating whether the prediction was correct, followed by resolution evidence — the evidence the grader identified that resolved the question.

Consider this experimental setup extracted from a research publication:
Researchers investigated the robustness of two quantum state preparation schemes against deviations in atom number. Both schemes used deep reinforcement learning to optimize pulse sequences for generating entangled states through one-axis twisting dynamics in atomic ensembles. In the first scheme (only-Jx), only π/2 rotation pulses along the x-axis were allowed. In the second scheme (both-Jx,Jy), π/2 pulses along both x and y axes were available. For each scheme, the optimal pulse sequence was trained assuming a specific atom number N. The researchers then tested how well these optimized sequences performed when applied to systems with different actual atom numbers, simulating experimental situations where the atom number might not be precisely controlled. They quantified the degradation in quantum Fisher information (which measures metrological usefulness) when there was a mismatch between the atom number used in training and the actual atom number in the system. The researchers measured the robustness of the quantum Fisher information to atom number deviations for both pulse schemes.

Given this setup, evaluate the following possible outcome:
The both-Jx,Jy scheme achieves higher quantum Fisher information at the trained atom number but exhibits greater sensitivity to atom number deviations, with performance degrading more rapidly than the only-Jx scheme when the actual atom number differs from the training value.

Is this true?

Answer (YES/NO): NO